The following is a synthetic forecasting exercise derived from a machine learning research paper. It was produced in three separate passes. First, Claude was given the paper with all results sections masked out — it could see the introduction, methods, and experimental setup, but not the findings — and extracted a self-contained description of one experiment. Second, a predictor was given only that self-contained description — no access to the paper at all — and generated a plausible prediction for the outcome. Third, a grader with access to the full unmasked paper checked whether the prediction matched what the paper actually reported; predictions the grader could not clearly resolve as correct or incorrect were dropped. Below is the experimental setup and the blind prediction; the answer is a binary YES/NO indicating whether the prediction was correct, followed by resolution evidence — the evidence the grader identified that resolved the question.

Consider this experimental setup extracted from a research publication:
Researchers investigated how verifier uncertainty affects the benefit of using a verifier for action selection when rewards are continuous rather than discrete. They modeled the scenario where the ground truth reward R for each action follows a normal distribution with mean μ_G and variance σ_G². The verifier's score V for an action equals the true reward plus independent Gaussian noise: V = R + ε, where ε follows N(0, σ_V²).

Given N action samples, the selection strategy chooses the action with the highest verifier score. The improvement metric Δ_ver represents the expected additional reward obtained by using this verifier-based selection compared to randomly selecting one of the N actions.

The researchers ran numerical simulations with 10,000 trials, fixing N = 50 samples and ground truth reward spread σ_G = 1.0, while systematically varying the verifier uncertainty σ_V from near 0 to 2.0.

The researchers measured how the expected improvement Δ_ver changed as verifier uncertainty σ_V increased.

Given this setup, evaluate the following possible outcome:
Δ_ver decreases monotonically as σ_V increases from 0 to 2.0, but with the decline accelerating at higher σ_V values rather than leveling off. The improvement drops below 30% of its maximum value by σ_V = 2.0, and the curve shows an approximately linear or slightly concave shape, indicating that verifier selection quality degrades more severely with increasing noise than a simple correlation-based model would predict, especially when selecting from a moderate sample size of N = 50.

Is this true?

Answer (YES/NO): NO